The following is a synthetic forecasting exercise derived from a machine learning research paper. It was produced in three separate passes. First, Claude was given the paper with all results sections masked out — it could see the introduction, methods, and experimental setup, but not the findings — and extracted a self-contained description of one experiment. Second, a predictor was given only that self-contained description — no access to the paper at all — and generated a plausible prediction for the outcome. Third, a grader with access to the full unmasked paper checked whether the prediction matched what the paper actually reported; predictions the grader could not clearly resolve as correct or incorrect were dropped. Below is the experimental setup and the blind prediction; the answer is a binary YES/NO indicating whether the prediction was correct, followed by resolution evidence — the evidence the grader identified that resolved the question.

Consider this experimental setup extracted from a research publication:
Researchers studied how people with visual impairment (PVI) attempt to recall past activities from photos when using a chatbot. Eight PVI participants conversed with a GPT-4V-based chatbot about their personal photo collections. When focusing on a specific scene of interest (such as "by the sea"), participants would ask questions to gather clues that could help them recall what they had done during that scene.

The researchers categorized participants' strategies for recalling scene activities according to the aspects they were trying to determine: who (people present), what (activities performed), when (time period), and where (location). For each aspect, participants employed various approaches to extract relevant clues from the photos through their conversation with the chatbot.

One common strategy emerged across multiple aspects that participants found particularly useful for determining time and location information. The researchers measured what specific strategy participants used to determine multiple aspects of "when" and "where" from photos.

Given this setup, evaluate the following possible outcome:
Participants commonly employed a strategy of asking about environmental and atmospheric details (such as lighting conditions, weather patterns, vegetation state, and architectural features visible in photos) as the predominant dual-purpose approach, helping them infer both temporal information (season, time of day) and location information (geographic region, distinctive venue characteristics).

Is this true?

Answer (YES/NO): NO